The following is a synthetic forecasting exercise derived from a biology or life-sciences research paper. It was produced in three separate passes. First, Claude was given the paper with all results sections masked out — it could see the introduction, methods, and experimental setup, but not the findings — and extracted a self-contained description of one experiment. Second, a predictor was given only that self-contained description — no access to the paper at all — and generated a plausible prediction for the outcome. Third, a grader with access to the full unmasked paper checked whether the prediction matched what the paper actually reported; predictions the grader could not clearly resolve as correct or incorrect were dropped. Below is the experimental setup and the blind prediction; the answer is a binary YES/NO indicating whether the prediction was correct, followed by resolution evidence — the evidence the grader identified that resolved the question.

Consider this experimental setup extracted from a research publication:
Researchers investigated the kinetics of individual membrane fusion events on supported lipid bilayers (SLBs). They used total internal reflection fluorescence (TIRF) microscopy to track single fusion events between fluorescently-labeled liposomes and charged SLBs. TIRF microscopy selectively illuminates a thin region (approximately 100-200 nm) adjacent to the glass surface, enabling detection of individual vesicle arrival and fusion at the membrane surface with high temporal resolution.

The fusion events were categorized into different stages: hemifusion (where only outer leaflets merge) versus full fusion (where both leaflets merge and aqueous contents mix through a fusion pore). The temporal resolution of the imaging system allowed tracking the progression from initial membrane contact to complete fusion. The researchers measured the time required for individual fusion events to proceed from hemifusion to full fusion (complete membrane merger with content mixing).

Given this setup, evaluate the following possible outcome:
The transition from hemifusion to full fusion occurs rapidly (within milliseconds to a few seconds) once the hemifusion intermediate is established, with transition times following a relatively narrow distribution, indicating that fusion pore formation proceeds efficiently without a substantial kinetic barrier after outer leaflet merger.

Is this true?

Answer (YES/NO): YES